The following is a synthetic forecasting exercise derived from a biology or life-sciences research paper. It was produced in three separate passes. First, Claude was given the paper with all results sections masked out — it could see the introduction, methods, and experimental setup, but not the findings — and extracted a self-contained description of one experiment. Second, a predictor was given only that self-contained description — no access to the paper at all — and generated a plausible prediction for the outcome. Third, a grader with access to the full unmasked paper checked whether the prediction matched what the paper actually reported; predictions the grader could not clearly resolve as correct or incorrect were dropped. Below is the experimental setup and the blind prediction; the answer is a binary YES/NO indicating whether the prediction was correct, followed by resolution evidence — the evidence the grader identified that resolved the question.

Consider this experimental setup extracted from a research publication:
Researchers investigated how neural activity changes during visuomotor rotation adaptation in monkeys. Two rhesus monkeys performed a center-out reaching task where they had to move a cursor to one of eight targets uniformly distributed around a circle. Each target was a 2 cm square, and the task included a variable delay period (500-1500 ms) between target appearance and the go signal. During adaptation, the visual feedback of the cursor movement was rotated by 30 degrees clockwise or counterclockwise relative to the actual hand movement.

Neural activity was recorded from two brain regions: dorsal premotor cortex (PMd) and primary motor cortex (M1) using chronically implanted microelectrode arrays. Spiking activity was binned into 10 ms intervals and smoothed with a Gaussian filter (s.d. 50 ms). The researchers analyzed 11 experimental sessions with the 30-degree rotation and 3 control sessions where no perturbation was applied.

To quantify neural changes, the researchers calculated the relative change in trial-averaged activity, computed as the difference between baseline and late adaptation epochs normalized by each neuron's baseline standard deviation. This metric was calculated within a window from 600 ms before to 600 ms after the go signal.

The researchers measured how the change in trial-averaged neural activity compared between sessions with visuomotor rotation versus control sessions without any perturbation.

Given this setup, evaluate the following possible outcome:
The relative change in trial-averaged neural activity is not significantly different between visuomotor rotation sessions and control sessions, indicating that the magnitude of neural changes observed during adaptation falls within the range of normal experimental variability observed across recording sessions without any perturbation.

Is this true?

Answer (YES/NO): NO